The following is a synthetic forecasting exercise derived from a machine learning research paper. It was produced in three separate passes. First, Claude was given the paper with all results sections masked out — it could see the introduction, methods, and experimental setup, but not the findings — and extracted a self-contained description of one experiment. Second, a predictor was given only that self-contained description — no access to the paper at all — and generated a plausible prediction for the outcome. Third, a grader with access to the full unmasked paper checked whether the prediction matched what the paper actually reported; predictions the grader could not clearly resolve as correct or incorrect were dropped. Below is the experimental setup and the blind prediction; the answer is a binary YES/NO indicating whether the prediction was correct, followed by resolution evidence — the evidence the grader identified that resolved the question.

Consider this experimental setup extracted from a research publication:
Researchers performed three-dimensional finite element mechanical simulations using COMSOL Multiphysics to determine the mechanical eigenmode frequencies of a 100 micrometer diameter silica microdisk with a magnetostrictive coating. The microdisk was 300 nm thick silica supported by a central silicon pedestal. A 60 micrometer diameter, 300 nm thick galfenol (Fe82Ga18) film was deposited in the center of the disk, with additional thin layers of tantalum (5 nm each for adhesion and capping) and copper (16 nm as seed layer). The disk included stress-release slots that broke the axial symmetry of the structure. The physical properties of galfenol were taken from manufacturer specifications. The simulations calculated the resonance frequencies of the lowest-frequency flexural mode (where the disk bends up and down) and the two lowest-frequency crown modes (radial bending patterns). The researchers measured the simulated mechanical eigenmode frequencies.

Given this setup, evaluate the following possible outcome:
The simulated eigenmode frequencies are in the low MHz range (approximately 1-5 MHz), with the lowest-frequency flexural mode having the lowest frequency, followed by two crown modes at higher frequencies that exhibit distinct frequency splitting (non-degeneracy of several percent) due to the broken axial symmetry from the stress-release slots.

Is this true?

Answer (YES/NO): NO